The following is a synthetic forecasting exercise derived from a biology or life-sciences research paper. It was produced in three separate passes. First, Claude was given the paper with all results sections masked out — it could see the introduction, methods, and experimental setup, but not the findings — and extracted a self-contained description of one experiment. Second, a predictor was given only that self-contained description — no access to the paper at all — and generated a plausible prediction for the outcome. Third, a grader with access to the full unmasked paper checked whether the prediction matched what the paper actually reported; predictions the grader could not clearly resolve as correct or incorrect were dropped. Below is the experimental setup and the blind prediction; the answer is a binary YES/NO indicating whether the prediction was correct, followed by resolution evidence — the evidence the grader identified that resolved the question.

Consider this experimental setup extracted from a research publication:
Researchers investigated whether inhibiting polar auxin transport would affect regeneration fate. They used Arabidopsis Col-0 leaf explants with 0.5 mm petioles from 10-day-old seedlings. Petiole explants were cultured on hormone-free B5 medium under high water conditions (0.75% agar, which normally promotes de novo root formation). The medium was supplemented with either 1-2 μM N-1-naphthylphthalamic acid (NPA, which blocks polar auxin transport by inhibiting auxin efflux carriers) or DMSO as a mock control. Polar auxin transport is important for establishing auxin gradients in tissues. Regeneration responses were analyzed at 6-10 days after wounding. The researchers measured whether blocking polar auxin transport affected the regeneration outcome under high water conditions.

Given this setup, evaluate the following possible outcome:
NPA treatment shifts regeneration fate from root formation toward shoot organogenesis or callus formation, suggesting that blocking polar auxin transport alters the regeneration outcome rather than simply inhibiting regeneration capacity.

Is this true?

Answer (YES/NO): NO